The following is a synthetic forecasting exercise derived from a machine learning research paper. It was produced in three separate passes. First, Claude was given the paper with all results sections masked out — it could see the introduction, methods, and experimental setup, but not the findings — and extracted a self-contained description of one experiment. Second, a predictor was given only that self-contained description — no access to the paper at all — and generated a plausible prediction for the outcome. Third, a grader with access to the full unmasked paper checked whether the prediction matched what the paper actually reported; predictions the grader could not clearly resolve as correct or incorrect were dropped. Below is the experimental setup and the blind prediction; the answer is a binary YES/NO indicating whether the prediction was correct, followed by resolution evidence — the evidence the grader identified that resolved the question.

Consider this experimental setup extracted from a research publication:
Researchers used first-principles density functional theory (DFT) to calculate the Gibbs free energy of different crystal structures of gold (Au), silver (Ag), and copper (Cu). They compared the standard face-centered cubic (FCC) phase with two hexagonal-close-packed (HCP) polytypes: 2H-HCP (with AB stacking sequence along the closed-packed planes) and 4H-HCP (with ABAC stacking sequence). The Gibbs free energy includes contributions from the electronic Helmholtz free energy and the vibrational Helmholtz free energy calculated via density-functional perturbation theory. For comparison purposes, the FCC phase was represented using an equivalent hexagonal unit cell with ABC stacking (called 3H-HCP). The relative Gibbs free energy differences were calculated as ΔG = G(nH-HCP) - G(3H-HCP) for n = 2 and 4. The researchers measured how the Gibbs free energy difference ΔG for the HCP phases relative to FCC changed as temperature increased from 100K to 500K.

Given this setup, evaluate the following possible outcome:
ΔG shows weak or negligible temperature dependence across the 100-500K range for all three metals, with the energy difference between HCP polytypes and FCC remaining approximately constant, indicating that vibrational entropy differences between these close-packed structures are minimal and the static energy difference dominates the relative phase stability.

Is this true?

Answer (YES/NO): NO